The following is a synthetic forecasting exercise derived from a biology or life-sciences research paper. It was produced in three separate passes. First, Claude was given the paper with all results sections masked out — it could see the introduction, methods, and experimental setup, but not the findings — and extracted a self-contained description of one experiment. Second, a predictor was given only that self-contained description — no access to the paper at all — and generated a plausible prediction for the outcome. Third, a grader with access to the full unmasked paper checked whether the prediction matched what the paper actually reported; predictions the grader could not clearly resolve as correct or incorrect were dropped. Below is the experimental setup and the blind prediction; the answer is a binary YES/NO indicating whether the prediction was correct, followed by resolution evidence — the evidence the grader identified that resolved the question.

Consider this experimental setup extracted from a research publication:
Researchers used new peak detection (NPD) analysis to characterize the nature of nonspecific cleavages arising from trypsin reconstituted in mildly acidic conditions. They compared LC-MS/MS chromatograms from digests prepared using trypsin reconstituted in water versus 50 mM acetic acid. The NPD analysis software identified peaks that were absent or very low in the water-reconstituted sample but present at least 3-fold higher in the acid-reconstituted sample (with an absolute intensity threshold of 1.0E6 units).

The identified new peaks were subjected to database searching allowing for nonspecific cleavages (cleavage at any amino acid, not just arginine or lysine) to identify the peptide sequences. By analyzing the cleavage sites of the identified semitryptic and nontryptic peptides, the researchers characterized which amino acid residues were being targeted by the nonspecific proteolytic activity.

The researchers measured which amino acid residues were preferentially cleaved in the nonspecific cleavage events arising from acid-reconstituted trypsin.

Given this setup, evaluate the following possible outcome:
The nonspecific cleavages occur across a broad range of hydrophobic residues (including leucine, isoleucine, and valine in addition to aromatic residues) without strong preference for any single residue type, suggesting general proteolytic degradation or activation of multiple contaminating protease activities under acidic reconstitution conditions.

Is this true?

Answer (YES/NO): NO